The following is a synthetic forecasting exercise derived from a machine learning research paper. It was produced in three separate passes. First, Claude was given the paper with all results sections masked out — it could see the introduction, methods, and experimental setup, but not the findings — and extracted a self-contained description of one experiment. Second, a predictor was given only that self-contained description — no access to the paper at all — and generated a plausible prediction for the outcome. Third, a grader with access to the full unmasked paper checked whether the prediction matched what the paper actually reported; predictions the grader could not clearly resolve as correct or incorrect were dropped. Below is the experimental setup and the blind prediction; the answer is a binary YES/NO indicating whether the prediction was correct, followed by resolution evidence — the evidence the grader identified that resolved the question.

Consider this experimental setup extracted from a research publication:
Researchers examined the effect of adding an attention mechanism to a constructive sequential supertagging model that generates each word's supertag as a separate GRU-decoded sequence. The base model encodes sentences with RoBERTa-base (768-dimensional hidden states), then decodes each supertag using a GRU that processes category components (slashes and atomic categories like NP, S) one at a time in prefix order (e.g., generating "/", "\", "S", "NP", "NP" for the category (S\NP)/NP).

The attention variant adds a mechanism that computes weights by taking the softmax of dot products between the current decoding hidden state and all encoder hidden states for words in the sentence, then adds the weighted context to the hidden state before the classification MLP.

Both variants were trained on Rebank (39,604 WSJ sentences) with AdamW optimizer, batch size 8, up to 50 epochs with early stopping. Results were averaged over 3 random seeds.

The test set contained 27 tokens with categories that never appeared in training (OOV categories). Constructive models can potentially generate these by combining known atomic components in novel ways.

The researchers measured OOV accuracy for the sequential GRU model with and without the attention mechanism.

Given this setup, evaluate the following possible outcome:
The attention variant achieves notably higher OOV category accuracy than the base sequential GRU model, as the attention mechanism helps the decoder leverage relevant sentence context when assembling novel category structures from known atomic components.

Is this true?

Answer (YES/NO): NO